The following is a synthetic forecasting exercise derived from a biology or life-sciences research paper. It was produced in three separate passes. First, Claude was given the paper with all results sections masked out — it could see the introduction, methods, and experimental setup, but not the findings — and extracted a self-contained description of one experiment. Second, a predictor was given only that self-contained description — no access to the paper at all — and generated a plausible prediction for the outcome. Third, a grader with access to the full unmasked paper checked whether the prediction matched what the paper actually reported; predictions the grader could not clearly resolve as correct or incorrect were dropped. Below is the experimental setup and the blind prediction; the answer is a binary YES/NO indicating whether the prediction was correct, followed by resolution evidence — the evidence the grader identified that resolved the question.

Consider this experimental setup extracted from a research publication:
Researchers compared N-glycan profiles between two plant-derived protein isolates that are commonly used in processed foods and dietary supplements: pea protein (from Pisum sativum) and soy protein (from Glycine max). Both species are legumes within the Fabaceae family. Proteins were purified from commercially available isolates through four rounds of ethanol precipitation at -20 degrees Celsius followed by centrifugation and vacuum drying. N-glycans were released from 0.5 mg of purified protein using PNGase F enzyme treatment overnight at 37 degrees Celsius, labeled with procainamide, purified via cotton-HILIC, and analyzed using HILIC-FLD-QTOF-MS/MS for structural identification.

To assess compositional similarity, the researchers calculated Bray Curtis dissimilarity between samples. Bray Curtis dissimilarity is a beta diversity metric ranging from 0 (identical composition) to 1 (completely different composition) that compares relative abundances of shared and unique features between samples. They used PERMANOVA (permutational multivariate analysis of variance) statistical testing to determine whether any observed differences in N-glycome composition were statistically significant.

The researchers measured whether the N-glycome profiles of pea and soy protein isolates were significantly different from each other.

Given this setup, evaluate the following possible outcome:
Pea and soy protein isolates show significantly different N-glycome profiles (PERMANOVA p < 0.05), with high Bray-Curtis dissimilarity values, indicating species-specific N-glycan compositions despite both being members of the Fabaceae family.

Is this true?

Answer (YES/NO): NO